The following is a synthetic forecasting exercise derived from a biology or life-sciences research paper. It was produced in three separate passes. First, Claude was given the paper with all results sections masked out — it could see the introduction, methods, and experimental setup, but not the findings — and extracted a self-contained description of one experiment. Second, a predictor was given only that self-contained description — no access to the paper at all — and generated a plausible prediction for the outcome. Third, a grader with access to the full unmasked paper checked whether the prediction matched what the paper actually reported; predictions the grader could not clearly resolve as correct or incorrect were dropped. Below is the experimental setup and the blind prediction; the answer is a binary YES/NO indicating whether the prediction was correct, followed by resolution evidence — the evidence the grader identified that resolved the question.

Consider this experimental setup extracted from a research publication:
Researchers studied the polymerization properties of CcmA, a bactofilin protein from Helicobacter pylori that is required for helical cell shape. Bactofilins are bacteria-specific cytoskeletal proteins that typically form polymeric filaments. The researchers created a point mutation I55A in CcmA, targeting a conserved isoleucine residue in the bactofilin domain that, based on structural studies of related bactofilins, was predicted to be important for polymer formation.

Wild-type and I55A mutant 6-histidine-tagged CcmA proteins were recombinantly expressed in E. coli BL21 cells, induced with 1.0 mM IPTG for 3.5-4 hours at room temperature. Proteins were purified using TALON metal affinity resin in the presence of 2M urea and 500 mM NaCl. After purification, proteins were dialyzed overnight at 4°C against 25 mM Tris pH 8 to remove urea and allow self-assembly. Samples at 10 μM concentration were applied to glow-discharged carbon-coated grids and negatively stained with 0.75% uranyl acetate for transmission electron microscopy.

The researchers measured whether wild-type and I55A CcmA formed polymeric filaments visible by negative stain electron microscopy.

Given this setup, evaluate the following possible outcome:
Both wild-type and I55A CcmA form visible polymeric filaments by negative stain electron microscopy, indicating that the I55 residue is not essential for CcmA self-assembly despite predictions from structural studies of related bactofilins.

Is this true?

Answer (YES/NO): NO